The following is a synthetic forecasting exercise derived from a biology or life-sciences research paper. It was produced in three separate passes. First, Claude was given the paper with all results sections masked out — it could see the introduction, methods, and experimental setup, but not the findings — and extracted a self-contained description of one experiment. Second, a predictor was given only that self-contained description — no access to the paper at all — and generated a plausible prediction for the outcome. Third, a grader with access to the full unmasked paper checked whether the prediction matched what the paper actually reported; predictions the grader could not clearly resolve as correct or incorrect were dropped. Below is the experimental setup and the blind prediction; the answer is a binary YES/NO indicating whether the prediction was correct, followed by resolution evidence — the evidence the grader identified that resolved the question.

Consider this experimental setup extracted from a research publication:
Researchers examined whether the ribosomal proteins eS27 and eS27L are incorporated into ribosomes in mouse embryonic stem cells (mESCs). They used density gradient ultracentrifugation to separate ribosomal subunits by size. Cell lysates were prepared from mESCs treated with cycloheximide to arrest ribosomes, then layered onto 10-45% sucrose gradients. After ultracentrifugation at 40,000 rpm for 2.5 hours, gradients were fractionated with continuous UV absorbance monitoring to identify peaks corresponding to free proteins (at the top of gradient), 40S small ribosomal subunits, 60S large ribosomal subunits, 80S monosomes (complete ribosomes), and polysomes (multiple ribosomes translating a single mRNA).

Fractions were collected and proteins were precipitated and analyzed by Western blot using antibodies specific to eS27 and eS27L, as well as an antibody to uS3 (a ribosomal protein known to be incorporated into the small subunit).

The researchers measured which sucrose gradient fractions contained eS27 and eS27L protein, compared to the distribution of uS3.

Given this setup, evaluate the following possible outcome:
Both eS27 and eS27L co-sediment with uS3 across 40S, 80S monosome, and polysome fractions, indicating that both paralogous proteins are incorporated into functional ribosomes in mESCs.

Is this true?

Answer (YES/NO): YES